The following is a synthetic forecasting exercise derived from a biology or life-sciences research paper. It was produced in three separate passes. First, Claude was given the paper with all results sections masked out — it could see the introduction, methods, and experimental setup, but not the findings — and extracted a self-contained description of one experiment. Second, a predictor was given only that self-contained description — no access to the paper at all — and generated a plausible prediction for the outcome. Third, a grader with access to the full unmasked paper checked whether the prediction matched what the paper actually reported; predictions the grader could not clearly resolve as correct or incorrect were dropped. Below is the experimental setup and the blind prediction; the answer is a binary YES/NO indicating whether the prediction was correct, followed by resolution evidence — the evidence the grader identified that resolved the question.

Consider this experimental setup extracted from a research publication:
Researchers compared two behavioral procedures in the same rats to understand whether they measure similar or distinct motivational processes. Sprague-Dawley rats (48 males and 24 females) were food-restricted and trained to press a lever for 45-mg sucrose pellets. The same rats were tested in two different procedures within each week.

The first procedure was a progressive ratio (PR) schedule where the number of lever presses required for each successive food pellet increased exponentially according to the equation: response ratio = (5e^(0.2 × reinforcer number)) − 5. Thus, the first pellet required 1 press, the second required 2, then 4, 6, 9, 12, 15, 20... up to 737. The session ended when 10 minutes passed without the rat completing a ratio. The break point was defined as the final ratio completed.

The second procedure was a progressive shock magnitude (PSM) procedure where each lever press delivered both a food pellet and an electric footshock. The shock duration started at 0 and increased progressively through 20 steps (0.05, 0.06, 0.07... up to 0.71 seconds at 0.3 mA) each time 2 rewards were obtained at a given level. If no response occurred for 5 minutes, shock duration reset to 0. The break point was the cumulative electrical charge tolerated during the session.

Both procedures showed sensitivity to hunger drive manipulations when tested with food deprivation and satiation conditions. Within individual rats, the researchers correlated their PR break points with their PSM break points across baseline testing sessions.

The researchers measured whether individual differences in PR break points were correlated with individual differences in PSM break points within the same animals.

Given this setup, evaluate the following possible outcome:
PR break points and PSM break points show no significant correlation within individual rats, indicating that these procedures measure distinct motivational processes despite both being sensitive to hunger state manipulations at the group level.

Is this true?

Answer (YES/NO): YES